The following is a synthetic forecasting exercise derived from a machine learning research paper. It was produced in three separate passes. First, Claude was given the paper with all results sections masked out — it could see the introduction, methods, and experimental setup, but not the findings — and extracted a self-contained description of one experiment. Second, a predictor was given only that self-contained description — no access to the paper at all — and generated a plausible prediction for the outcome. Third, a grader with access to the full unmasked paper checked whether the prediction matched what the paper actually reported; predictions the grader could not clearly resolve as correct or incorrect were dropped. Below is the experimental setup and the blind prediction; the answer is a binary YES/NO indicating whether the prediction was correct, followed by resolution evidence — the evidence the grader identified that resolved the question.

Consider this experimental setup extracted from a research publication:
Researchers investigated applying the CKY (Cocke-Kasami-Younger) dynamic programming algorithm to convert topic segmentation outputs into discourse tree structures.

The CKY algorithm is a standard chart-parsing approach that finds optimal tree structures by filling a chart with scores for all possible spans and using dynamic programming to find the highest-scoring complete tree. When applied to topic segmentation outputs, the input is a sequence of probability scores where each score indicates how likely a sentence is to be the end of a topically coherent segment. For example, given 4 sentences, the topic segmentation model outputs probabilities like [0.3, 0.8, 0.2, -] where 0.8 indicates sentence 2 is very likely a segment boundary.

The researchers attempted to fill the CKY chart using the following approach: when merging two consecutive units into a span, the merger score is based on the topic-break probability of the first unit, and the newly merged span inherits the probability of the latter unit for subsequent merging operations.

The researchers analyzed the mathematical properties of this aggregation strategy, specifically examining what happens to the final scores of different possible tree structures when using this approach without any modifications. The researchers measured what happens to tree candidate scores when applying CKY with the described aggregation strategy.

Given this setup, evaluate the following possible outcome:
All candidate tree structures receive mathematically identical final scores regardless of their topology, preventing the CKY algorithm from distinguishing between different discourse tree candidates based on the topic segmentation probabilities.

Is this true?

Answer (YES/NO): YES